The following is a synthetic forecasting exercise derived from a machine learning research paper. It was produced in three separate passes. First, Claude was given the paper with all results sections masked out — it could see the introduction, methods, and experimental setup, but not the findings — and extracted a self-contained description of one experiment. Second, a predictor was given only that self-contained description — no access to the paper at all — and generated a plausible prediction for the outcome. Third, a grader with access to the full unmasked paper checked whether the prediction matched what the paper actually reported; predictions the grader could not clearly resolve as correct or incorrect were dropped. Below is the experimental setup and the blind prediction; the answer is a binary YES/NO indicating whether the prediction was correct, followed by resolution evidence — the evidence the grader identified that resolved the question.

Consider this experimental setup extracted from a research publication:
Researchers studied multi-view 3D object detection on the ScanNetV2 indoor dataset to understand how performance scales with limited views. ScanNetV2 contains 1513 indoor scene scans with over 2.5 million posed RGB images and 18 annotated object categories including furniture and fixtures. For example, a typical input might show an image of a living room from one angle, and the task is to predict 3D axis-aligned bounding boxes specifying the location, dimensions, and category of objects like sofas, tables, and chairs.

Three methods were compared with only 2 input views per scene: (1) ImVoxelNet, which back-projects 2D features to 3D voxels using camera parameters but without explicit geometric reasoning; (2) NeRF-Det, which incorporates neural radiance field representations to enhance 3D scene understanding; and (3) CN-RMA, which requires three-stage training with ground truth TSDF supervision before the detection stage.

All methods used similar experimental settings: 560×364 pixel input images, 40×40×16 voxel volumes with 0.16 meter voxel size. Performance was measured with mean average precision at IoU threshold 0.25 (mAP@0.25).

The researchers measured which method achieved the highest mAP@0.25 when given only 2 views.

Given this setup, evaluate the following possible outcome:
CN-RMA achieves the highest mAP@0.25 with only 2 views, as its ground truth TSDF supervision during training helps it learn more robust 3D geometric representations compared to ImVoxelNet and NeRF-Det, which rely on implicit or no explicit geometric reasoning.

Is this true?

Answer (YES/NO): NO